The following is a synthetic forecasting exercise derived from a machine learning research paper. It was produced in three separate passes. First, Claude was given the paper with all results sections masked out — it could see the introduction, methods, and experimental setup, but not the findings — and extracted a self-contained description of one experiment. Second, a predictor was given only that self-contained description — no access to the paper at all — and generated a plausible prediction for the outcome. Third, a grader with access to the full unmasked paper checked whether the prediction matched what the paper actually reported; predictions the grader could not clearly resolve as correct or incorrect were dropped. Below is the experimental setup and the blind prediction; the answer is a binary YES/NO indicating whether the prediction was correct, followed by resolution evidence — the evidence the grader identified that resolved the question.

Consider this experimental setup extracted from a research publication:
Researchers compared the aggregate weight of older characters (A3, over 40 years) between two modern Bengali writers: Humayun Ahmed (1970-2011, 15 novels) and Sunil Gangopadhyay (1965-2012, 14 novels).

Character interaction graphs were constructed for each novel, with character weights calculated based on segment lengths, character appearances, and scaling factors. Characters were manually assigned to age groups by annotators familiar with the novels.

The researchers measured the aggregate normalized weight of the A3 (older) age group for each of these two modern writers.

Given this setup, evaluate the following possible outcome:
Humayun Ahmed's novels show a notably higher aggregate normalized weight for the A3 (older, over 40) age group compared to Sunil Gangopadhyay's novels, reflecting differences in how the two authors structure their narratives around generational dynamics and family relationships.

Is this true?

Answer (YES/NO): YES